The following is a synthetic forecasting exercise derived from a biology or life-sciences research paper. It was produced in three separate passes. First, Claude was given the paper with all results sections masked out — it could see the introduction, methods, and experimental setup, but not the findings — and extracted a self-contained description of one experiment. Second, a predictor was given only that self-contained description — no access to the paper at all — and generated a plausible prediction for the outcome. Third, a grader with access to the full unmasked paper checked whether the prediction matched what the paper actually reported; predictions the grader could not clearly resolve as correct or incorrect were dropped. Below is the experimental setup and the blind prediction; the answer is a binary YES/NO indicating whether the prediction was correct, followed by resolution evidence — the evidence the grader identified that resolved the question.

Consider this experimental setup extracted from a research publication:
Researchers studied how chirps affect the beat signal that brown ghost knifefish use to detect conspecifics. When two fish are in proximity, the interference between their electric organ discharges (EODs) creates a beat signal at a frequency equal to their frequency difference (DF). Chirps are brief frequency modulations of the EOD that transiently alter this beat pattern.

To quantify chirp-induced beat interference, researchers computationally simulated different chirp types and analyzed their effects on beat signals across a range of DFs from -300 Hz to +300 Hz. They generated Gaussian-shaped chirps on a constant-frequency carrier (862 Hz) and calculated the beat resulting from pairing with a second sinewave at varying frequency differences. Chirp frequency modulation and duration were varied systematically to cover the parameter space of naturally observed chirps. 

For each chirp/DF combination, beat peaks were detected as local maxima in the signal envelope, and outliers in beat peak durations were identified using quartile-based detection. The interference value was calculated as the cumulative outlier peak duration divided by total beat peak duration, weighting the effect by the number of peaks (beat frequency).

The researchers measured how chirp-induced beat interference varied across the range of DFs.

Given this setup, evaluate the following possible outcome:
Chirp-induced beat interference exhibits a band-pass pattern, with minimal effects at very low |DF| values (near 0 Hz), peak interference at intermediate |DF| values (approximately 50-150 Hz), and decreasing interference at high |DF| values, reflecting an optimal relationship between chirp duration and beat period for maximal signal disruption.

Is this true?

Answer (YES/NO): NO